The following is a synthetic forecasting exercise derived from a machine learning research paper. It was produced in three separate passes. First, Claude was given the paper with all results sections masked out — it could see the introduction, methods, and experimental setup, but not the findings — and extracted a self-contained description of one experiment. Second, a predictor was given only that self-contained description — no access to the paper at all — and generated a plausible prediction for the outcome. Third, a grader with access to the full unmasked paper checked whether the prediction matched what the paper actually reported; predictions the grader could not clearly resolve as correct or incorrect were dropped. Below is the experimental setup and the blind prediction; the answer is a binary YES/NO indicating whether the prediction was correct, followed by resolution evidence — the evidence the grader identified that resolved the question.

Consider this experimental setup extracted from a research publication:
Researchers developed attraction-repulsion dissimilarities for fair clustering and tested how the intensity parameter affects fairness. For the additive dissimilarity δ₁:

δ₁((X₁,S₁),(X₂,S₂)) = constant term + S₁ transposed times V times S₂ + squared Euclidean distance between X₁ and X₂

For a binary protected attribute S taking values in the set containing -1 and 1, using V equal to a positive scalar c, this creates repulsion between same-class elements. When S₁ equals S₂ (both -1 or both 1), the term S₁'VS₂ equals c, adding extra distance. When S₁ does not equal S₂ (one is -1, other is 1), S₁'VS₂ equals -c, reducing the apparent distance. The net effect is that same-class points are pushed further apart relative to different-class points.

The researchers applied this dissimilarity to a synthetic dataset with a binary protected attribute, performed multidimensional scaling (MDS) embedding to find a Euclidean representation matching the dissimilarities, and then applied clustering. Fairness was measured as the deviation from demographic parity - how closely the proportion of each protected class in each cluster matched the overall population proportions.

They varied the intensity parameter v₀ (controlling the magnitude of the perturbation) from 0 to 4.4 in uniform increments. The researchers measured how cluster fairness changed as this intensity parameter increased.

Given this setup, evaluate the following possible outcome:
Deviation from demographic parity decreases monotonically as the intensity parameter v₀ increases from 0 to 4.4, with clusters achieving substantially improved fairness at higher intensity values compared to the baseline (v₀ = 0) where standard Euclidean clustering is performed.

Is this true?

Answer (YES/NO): NO